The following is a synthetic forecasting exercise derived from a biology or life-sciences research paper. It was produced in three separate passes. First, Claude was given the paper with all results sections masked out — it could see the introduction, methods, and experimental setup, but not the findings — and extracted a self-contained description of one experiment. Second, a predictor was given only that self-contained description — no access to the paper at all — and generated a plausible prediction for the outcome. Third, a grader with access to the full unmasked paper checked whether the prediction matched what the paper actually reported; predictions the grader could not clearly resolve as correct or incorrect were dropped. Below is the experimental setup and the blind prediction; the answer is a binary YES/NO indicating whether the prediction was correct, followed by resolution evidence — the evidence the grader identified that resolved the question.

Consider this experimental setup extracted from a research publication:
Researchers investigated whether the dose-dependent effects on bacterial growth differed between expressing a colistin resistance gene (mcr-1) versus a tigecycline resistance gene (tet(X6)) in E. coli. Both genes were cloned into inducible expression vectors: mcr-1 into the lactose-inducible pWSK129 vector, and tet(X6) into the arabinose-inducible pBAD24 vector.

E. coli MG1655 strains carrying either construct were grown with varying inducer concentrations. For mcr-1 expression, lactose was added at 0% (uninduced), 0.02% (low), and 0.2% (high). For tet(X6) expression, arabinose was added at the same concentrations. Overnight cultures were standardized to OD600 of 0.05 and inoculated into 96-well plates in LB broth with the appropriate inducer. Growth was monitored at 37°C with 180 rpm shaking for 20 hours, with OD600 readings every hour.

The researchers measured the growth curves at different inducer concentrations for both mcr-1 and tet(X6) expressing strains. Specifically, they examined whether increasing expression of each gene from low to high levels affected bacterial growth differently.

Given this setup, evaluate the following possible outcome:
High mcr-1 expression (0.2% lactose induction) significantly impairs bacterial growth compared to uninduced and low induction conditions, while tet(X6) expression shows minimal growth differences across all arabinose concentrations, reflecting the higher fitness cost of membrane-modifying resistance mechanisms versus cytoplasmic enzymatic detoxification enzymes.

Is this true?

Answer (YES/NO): YES